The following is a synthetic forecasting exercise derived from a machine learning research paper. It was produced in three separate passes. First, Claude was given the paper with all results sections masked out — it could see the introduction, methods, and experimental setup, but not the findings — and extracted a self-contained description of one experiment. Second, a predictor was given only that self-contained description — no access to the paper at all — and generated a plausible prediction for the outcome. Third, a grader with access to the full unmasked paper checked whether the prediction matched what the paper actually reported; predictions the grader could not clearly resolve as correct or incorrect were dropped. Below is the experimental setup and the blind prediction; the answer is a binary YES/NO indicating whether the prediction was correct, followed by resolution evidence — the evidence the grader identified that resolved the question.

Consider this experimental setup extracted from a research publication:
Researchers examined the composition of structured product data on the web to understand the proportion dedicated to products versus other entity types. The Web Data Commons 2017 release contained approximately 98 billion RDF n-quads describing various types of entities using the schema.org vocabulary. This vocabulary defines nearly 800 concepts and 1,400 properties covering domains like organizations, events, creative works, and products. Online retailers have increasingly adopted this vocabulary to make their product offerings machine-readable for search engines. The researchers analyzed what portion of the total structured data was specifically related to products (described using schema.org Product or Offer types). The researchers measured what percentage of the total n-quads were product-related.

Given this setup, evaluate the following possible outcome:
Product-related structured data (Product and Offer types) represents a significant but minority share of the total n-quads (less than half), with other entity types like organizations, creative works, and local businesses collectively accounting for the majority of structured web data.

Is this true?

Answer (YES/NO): YES